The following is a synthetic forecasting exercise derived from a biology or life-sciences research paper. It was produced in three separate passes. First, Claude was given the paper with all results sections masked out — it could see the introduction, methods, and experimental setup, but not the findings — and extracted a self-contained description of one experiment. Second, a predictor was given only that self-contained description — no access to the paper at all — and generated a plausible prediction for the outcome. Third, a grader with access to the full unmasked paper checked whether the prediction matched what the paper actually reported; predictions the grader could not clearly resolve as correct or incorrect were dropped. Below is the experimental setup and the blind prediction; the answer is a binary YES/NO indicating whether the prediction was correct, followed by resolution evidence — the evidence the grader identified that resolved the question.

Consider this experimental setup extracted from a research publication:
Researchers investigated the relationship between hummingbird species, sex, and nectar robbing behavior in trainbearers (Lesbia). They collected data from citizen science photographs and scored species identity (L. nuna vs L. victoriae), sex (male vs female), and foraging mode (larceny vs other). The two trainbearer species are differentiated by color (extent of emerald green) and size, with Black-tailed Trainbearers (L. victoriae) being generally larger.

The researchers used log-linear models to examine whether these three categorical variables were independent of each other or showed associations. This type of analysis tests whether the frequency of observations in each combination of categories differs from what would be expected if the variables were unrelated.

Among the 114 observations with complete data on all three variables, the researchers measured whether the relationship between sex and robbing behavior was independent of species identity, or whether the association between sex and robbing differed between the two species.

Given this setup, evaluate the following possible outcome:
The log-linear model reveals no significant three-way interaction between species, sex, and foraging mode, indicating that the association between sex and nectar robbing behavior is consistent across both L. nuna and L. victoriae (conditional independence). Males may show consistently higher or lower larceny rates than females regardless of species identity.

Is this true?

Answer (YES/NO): YES